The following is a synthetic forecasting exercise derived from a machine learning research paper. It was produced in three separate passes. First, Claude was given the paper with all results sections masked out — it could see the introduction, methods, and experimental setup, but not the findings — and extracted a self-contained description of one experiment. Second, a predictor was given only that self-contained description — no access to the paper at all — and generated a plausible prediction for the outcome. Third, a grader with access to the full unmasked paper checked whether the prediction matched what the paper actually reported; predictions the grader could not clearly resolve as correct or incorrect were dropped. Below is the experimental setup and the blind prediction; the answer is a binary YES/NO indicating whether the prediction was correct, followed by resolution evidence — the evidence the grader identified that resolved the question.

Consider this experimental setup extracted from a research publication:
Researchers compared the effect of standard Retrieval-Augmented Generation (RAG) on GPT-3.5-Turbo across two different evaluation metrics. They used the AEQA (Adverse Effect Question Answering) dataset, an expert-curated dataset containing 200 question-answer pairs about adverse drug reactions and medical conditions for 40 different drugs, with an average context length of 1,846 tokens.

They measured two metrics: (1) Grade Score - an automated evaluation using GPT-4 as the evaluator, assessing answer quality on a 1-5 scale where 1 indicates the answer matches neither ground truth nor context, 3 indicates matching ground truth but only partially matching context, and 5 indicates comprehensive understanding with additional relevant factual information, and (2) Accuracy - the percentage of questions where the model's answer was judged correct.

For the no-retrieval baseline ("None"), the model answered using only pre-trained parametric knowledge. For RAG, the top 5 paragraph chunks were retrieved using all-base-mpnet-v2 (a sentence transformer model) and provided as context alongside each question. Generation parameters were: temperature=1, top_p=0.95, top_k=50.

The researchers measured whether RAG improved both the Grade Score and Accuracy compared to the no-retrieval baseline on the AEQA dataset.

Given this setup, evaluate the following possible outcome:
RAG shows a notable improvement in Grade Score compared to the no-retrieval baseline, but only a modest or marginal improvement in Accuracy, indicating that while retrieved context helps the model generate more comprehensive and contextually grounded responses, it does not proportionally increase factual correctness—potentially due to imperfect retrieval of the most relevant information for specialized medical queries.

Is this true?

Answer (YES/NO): NO